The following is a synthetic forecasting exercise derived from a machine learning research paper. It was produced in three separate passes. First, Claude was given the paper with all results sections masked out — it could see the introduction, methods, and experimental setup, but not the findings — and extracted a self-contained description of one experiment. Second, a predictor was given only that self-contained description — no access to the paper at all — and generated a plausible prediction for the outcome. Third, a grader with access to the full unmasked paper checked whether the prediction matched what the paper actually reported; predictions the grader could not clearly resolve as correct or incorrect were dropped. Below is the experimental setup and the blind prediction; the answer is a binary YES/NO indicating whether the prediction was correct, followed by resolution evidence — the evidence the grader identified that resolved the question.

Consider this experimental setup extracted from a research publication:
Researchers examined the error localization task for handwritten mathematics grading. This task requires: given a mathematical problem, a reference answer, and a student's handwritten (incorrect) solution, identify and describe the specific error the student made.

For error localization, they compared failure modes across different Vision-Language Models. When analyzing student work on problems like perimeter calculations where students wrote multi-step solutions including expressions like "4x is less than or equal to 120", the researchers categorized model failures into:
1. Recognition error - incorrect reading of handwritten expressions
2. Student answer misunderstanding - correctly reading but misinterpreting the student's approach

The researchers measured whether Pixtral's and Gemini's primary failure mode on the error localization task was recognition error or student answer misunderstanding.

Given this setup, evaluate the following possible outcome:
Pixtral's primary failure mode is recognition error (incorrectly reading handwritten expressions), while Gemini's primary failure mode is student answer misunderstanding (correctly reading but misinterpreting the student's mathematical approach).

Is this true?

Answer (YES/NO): NO